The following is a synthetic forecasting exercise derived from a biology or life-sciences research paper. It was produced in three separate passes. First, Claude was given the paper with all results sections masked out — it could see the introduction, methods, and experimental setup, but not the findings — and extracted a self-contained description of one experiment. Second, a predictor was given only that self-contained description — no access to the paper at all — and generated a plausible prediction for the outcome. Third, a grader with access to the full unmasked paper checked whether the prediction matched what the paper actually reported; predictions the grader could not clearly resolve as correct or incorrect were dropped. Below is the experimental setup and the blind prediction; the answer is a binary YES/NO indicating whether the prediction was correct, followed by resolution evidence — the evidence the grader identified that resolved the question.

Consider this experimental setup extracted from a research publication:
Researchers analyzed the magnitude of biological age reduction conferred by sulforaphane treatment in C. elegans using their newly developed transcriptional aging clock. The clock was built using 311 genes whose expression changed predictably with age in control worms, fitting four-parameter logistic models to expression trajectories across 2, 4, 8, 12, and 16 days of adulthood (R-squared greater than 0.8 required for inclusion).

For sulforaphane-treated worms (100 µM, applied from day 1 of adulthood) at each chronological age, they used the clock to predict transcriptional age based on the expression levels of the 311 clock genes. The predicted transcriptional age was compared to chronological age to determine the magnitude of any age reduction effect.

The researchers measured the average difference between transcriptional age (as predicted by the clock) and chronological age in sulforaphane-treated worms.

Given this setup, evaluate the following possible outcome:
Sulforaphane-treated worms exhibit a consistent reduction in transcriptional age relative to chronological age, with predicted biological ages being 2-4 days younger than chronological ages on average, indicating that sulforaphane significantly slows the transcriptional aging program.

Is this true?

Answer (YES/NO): NO